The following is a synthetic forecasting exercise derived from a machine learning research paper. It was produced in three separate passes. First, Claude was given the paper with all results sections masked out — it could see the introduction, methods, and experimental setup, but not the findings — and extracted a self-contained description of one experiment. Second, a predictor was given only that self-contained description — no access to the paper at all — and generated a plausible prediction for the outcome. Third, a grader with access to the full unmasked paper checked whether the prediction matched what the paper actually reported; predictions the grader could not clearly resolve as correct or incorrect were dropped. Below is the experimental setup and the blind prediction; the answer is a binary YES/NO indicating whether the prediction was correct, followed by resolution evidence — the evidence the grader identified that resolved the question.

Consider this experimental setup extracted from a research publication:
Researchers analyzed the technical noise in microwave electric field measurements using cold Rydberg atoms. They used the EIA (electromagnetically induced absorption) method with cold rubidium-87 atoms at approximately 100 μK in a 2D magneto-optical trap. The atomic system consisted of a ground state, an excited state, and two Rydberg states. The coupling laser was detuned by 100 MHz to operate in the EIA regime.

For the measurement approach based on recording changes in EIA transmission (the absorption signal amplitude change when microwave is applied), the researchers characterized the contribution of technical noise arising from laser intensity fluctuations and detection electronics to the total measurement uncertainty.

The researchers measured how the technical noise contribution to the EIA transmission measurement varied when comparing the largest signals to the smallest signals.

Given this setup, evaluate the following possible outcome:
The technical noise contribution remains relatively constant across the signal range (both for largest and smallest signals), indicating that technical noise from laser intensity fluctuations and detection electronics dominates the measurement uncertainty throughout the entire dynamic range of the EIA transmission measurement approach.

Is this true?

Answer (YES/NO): NO